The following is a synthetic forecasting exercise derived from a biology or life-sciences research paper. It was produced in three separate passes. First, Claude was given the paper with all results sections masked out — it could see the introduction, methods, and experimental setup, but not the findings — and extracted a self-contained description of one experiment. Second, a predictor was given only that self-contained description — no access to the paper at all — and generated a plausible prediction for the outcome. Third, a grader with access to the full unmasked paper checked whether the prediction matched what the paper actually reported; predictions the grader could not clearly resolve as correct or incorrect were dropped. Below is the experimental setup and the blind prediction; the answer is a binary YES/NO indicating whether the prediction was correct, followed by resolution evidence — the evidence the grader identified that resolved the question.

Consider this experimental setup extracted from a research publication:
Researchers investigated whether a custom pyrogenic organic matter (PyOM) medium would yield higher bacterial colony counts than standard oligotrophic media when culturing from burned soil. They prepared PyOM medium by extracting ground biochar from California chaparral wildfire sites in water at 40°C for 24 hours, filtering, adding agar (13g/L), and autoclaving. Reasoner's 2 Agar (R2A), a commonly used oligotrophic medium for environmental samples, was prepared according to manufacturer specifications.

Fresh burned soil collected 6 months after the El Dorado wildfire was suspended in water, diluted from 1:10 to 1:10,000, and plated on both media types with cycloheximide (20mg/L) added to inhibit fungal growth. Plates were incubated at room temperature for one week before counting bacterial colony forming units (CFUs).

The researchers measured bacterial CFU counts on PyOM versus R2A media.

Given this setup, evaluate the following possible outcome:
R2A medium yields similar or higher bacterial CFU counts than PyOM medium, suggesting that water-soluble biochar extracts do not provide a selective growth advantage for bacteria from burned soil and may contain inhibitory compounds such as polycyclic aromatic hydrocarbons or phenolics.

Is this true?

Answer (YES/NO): YES